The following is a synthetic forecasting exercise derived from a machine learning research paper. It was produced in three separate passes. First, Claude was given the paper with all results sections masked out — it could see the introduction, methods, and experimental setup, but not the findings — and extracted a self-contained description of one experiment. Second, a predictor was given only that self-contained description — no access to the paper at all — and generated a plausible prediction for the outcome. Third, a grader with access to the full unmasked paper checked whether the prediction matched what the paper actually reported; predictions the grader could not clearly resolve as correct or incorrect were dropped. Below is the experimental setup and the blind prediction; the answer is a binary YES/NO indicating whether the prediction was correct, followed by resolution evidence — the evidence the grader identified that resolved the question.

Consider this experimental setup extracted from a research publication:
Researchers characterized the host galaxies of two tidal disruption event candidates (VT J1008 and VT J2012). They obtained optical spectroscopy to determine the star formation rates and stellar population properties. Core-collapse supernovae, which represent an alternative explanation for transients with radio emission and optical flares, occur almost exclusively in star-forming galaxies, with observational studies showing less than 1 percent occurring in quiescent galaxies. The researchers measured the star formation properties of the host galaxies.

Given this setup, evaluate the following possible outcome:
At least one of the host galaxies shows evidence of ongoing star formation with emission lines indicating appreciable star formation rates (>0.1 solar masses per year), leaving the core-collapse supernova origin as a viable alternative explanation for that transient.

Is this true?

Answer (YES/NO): NO